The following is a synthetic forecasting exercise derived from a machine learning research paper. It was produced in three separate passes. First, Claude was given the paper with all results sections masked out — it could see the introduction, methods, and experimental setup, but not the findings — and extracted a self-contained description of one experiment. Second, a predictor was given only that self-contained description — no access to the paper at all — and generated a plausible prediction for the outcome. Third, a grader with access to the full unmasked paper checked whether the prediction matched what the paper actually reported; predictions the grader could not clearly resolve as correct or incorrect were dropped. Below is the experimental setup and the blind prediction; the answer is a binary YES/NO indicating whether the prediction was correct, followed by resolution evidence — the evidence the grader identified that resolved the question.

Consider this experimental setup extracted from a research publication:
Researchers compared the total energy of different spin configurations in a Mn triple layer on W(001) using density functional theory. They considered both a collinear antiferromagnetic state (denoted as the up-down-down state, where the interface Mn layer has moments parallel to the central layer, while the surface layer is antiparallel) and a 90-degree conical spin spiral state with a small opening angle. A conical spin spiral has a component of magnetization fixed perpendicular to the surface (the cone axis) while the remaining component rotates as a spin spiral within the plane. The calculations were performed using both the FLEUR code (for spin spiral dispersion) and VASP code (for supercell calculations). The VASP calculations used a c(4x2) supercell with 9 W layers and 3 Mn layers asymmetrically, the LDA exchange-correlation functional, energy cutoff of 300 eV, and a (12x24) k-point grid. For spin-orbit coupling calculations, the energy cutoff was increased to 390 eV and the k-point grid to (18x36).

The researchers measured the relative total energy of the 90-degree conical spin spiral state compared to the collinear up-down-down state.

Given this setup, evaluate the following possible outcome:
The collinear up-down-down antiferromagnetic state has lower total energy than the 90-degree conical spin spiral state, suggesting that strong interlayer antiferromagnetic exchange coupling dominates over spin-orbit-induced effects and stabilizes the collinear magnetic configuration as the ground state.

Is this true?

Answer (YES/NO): YES